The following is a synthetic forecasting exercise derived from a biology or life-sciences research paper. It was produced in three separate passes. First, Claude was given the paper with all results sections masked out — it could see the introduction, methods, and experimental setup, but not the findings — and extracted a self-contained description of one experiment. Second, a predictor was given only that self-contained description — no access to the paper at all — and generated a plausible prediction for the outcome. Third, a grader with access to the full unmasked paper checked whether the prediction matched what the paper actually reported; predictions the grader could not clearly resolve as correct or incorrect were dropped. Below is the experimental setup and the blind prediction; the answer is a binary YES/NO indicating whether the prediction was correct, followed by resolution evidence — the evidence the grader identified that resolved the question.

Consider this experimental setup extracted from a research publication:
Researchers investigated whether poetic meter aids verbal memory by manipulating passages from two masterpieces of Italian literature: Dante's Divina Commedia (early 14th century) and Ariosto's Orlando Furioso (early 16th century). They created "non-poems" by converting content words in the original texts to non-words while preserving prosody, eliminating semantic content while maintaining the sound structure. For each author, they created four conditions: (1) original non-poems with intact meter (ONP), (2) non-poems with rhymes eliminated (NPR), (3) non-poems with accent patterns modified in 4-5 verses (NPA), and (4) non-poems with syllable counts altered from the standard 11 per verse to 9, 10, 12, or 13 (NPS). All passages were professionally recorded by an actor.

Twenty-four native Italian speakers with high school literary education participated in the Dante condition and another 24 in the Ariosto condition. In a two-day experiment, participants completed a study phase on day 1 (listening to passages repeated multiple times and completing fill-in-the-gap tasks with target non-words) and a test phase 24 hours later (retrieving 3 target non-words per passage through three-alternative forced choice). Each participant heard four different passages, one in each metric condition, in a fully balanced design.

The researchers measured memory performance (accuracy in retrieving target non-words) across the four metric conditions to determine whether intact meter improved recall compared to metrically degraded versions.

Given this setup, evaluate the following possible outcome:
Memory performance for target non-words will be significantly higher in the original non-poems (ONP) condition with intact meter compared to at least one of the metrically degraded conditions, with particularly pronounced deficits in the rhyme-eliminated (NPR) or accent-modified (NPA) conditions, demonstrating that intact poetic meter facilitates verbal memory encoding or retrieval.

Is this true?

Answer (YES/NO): NO